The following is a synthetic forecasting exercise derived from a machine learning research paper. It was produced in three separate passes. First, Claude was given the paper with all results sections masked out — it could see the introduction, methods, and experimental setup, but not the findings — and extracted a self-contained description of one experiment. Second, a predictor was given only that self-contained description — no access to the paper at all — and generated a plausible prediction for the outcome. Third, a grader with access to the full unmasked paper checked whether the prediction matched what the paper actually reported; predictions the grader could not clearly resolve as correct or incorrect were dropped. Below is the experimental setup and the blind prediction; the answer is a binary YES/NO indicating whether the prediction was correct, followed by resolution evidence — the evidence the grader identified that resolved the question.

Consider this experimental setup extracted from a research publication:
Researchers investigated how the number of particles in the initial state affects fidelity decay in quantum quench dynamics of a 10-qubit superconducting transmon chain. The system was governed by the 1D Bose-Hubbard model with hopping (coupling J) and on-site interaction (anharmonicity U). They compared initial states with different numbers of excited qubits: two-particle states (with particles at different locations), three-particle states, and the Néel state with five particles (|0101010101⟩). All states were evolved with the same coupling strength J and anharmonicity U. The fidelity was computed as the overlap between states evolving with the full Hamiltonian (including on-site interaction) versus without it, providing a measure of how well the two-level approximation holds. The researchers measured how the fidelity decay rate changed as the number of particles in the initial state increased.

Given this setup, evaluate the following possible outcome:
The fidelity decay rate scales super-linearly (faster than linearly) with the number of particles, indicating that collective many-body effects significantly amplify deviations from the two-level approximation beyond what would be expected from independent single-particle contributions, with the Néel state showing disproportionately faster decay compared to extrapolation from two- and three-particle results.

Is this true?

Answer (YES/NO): NO